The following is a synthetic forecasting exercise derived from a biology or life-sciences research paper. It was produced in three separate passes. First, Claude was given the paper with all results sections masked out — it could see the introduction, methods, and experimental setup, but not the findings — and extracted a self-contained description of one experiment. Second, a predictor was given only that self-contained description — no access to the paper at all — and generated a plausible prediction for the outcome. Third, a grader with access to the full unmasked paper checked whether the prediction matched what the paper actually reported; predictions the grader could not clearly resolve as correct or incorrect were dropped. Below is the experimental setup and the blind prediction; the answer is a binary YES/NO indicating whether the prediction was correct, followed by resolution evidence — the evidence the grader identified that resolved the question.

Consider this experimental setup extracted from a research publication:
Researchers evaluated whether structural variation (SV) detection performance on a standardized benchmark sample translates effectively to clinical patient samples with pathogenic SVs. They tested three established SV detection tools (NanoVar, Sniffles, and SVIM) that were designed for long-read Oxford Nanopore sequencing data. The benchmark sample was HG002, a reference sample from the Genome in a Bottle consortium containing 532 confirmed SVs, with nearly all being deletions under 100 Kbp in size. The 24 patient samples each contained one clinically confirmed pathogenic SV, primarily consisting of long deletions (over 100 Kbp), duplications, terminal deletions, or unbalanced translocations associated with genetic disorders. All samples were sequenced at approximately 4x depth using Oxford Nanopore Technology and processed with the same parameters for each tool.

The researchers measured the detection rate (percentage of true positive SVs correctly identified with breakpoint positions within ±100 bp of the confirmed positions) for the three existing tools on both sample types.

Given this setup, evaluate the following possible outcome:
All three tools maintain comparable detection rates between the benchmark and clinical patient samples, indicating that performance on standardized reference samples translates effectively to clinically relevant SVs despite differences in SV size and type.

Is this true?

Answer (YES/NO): NO